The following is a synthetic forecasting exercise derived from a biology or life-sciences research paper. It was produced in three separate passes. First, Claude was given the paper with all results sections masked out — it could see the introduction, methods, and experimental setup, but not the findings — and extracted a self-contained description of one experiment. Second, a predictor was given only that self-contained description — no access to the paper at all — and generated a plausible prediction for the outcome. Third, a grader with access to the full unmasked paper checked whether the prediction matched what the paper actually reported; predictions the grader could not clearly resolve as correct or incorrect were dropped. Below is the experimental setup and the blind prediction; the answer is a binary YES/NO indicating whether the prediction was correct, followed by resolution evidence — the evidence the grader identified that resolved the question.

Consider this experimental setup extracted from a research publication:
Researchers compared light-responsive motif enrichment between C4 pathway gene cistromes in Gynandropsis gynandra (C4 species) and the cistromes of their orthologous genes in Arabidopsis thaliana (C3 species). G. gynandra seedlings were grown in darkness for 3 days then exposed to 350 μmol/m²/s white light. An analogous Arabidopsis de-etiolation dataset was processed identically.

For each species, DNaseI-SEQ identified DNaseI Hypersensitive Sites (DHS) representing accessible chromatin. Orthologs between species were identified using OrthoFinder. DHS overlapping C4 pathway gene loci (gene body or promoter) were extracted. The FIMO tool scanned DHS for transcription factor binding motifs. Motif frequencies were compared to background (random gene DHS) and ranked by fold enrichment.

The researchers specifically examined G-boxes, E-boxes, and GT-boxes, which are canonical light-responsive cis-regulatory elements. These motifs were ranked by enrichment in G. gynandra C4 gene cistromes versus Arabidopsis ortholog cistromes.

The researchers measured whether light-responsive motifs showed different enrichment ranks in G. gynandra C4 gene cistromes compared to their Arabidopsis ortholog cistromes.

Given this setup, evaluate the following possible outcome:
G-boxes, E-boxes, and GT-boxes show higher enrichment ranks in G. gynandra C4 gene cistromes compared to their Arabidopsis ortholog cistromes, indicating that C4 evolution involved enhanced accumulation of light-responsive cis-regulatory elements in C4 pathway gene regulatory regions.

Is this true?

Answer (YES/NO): YES